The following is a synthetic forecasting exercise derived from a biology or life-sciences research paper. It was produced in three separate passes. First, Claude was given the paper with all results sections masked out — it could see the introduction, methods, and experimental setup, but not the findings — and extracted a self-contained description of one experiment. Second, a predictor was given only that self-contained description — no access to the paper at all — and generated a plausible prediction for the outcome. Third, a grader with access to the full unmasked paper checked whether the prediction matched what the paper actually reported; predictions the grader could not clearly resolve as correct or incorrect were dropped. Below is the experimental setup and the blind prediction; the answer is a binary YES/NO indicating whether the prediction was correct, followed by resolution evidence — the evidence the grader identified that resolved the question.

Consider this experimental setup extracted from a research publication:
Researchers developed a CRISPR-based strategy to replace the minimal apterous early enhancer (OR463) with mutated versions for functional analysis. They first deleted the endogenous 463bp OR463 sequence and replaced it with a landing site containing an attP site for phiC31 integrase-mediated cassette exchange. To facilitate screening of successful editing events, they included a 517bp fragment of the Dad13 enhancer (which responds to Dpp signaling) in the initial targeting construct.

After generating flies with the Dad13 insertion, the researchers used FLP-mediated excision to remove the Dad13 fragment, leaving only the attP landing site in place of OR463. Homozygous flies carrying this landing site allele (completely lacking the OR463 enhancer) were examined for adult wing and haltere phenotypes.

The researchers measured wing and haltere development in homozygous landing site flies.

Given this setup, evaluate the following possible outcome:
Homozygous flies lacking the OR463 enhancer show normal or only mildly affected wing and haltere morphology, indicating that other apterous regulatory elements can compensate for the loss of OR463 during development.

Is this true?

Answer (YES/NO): NO